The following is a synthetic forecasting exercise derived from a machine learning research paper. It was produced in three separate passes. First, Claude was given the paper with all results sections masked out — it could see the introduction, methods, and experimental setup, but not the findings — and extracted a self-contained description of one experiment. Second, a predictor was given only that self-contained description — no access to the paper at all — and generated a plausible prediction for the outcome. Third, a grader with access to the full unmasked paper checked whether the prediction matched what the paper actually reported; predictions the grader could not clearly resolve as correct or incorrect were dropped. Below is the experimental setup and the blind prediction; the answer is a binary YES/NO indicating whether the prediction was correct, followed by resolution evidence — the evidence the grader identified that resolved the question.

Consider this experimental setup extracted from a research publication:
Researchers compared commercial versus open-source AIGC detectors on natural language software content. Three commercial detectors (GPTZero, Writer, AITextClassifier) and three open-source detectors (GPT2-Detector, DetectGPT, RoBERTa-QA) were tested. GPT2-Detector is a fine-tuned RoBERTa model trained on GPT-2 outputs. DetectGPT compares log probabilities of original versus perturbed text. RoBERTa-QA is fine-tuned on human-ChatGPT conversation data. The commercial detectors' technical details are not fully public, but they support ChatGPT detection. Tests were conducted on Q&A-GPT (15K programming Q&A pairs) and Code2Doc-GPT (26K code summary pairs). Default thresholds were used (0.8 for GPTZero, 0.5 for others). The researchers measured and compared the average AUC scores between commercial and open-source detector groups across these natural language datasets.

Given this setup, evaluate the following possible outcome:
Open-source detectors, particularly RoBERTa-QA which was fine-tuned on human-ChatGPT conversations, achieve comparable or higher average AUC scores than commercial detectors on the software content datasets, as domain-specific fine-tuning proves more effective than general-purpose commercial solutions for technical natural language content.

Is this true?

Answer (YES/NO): NO